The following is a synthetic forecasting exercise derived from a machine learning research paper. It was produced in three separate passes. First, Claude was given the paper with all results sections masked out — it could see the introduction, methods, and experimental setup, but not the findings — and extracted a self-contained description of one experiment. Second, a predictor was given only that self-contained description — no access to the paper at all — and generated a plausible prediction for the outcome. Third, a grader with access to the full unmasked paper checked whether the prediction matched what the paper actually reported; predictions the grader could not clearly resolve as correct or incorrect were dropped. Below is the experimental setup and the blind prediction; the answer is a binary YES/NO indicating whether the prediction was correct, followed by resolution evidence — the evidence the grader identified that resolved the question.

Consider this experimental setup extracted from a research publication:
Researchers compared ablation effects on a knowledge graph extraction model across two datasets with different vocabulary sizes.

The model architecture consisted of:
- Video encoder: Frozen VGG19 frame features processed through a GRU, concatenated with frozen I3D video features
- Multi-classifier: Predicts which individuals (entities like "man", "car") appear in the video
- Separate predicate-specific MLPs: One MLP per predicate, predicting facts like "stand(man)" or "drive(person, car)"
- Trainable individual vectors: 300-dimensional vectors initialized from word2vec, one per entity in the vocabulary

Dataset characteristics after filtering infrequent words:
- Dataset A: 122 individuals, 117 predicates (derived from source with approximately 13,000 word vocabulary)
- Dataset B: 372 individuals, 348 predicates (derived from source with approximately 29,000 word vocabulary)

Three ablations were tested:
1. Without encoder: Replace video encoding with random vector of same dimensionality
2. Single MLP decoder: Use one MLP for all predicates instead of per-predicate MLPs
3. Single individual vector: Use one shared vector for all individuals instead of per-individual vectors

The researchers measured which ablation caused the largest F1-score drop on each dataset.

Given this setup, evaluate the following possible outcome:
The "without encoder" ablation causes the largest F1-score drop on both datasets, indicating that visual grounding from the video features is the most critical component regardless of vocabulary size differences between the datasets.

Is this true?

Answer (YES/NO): NO